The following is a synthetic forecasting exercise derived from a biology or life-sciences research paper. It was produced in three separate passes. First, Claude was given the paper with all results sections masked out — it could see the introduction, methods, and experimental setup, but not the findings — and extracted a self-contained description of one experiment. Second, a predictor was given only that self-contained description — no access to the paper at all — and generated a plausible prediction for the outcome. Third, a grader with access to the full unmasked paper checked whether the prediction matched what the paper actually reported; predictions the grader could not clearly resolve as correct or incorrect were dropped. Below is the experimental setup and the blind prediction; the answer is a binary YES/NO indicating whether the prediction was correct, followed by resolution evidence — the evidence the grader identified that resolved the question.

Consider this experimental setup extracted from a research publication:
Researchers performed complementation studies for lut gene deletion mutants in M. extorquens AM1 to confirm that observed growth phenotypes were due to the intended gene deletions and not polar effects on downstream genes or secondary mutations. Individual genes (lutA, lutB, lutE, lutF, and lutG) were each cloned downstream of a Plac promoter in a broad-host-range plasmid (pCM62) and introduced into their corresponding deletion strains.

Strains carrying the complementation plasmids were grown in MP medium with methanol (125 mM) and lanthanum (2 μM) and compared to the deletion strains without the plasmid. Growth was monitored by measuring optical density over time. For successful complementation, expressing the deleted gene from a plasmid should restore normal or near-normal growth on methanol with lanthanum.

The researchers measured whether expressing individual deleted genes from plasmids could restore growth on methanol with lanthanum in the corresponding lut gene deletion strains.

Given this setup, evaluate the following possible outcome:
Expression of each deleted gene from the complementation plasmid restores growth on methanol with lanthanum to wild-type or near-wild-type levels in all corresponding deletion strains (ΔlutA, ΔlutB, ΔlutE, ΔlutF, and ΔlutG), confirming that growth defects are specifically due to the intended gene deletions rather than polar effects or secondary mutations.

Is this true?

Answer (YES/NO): YES